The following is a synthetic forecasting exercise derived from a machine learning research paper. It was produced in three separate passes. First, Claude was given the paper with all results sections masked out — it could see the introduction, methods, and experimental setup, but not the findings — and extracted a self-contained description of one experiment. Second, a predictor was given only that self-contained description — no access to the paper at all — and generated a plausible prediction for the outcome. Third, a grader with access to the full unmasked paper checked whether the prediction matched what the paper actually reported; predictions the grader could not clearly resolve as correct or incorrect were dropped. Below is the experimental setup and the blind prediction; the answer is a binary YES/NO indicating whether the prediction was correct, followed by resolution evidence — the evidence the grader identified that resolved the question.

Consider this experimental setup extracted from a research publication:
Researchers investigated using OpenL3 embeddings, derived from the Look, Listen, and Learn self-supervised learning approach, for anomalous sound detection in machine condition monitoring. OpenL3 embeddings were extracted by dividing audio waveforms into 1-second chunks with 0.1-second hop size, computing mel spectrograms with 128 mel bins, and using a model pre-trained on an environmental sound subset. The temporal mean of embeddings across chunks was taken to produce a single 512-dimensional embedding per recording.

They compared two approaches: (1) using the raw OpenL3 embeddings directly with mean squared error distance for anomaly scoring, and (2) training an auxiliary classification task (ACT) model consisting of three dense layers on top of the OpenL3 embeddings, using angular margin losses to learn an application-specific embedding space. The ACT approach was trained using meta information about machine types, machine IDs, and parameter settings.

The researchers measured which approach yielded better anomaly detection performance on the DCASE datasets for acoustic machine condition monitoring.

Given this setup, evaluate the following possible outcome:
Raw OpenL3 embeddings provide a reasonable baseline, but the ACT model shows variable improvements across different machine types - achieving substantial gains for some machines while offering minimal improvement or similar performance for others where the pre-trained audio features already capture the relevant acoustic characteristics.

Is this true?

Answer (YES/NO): NO